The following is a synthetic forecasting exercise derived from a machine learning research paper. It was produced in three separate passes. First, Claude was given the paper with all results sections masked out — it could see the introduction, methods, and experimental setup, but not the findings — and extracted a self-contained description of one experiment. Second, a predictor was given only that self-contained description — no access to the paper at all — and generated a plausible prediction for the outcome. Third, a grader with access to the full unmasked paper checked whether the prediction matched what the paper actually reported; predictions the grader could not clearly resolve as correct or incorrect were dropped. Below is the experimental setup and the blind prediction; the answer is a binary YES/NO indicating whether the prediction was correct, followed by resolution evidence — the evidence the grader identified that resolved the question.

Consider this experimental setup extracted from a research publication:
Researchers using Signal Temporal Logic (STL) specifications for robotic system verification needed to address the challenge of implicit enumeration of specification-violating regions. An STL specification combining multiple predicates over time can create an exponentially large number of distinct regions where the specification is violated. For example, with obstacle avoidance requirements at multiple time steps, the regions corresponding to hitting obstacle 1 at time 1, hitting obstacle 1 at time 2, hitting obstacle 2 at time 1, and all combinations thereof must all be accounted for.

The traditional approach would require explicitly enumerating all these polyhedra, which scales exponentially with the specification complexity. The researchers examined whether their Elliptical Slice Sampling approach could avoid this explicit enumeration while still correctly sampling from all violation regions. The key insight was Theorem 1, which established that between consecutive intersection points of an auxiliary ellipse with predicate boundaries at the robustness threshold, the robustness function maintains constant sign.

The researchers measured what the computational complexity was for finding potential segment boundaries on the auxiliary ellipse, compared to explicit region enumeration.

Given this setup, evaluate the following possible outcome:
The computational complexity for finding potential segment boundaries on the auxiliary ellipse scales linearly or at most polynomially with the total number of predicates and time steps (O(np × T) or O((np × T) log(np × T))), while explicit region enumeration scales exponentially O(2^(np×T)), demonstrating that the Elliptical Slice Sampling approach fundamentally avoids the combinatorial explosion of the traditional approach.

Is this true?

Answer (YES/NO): YES